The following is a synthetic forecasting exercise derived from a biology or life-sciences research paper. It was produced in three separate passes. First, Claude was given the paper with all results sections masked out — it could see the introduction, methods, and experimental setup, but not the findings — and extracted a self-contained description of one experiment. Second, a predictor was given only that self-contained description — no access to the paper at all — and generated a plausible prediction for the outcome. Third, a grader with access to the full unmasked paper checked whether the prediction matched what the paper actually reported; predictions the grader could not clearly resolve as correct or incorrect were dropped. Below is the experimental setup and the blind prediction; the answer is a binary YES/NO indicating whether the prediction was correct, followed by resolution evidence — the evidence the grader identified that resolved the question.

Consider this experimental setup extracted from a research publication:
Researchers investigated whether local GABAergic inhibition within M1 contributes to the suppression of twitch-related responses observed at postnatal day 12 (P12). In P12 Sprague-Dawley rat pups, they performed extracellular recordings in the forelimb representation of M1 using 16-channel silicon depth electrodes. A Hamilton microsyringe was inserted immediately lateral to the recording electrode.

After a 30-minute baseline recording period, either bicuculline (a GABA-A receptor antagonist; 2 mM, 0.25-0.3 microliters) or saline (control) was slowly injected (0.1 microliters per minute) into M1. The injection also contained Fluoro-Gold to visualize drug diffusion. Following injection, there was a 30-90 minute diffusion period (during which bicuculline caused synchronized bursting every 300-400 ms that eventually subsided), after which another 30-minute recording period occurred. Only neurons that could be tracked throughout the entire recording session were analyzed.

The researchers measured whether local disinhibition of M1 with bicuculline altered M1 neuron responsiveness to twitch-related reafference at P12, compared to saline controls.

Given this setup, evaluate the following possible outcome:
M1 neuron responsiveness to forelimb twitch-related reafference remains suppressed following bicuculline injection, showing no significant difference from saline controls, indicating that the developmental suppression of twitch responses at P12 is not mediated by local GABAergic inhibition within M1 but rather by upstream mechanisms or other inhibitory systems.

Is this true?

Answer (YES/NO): NO